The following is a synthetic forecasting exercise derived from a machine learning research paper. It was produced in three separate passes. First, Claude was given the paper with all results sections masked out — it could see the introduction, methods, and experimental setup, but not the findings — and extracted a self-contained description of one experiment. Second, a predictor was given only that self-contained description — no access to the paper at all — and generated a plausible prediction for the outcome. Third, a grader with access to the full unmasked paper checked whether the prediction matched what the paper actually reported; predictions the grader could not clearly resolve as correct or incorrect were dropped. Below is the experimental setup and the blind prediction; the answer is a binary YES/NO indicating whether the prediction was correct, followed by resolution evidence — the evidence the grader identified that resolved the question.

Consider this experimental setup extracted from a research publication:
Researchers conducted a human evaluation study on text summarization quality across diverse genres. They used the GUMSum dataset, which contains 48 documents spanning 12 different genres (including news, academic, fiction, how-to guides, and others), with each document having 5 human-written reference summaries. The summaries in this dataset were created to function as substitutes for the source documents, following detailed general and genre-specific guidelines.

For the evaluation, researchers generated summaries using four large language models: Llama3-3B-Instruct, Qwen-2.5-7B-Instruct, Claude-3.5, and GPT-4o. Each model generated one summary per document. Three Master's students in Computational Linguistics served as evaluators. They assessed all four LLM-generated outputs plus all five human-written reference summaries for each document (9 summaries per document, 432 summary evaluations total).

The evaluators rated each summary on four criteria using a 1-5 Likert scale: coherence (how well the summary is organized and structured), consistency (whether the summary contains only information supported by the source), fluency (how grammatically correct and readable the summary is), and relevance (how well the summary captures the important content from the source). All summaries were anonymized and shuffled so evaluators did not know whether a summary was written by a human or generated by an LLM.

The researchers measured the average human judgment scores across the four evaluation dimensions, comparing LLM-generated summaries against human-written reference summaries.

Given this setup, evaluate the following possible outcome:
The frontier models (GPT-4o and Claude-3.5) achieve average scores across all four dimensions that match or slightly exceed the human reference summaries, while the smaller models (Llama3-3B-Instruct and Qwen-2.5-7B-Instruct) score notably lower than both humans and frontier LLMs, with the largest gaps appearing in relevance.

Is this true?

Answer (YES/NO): NO